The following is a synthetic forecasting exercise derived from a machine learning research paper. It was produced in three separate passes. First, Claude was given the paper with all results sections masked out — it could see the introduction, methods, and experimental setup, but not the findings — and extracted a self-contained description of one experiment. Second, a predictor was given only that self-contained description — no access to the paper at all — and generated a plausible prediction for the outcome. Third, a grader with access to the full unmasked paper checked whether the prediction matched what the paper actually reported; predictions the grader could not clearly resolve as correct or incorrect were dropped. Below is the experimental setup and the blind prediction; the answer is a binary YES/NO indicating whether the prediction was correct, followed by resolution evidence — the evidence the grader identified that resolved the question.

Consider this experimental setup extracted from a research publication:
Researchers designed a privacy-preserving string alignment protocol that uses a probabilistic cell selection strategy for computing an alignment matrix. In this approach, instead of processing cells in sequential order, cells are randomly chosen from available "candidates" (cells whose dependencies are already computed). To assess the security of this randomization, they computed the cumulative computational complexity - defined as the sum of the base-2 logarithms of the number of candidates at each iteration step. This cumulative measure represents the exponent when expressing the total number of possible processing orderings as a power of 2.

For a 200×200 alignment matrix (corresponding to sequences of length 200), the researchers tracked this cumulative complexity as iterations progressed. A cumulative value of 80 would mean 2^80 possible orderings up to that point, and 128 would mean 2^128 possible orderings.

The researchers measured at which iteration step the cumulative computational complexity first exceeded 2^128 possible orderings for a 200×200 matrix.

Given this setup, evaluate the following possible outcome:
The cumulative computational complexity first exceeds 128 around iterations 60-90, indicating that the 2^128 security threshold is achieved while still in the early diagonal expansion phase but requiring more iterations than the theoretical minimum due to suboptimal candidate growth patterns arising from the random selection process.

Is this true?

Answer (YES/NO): YES